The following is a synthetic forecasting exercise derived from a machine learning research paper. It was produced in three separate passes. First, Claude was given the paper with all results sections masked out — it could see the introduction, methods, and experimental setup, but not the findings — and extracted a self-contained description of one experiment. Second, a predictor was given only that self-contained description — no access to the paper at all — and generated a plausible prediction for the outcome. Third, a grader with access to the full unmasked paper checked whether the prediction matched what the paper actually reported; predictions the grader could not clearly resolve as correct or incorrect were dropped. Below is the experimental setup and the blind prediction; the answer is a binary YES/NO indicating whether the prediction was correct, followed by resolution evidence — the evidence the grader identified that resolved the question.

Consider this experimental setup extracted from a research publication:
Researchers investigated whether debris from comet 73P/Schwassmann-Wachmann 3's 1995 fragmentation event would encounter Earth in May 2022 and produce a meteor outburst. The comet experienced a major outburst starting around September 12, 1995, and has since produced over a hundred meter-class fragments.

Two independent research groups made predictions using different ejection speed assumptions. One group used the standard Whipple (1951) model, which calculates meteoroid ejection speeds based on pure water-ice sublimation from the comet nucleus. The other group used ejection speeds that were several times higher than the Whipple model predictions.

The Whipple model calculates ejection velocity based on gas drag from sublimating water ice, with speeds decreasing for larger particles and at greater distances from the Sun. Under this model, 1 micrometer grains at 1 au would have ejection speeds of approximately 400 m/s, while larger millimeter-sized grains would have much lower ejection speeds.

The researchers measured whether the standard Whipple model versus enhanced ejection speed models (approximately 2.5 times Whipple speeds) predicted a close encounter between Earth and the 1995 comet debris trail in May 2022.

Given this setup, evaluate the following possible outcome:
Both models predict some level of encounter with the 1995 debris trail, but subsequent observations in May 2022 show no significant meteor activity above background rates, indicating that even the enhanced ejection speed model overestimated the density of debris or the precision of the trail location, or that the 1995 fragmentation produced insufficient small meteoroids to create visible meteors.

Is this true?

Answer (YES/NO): NO